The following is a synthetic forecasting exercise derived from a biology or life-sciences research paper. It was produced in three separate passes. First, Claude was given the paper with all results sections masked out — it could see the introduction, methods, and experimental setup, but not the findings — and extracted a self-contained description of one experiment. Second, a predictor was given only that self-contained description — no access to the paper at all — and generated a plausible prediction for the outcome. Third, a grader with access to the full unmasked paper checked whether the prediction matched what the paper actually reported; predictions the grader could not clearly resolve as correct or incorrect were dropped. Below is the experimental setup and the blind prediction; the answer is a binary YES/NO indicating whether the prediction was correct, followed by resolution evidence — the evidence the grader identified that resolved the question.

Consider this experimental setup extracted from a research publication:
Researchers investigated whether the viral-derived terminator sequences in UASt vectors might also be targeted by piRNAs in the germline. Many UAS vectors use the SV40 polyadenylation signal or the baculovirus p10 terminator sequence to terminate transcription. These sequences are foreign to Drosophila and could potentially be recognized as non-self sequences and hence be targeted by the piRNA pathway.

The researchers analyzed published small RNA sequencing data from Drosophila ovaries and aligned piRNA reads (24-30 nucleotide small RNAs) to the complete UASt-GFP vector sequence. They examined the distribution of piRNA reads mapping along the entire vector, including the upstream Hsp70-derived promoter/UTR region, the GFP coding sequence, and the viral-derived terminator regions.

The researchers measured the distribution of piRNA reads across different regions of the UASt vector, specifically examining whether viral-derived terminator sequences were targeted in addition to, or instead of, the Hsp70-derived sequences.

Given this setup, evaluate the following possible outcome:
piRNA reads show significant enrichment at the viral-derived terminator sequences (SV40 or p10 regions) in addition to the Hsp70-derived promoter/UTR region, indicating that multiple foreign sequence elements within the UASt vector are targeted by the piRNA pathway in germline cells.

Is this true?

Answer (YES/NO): NO